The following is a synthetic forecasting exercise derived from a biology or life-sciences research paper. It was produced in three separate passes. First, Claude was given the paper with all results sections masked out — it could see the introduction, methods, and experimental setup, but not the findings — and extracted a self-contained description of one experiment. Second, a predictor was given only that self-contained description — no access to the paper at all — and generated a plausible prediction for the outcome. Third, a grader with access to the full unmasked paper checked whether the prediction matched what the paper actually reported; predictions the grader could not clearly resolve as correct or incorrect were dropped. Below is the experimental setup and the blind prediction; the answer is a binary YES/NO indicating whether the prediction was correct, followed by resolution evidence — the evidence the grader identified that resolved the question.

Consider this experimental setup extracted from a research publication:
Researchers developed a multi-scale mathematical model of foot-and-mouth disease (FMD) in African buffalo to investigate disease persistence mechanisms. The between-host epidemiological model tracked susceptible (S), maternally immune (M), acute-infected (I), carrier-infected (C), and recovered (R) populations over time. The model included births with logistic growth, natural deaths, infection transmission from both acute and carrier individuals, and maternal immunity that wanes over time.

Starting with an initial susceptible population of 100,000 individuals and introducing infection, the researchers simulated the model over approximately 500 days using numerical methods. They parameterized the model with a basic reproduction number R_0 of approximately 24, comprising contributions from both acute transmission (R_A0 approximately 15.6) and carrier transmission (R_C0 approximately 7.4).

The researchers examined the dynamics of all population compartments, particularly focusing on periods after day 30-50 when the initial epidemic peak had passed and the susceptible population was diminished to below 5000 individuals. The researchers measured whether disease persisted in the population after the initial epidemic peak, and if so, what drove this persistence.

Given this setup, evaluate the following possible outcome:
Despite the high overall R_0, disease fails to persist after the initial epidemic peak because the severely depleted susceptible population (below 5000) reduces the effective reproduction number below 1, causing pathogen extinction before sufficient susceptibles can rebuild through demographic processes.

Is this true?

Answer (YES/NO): NO